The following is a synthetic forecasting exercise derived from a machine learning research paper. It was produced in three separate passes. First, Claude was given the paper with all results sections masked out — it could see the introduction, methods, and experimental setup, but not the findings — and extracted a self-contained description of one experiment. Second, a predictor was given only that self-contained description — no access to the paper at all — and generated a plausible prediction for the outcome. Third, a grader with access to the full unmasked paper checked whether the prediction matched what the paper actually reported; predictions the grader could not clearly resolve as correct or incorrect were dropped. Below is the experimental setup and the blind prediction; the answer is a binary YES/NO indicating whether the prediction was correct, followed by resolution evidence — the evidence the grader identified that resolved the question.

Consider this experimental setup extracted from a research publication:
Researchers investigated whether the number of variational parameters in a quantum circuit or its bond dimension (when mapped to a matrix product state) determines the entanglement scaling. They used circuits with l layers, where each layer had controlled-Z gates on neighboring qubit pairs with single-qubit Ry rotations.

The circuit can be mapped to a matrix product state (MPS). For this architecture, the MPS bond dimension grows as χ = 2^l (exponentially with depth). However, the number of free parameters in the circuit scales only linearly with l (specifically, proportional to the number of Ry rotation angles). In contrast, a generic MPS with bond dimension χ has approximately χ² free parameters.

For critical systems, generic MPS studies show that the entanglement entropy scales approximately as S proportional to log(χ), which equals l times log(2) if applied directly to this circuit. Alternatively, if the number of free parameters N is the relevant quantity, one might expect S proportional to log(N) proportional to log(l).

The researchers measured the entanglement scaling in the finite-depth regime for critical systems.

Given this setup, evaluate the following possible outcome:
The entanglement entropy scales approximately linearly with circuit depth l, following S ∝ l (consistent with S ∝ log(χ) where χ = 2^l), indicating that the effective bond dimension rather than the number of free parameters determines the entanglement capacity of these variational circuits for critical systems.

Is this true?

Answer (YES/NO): NO